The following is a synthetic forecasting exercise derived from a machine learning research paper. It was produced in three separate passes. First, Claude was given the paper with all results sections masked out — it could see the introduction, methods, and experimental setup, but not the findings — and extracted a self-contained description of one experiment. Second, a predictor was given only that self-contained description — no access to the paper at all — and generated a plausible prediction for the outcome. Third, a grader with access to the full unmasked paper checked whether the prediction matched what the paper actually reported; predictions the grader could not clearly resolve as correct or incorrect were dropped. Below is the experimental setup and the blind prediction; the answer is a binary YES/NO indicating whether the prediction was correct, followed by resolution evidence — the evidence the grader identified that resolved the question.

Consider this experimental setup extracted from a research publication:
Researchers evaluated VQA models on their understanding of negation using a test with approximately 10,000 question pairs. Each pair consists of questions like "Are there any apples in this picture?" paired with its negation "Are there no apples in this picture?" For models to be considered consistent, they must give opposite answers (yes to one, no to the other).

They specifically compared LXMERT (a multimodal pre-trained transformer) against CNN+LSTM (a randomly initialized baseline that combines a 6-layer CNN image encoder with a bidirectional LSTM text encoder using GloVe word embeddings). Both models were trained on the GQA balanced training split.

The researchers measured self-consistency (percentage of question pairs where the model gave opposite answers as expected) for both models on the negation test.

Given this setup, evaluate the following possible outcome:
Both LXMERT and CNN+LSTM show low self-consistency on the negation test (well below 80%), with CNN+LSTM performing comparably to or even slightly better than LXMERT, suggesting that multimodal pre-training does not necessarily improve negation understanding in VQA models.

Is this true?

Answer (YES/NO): NO